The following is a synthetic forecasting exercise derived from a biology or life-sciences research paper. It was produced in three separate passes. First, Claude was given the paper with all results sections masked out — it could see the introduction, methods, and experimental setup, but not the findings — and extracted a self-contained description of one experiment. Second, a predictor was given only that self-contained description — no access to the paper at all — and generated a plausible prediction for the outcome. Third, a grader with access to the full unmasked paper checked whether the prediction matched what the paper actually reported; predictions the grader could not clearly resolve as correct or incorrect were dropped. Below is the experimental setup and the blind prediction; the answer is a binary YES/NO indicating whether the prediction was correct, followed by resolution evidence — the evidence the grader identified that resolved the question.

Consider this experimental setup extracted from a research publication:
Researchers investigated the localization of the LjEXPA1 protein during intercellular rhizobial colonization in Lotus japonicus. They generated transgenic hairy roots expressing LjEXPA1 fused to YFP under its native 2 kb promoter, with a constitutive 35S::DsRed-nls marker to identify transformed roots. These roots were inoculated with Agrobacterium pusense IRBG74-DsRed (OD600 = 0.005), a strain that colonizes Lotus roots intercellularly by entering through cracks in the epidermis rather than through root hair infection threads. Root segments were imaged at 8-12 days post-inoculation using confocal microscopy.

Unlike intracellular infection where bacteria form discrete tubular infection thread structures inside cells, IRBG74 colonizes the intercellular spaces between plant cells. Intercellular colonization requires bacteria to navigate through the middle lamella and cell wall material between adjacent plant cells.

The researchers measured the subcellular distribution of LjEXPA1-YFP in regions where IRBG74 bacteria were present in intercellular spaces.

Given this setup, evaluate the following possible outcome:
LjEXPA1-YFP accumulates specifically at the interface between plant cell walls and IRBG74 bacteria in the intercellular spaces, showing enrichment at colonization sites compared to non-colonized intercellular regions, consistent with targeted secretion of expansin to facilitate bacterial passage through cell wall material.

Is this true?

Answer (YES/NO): NO